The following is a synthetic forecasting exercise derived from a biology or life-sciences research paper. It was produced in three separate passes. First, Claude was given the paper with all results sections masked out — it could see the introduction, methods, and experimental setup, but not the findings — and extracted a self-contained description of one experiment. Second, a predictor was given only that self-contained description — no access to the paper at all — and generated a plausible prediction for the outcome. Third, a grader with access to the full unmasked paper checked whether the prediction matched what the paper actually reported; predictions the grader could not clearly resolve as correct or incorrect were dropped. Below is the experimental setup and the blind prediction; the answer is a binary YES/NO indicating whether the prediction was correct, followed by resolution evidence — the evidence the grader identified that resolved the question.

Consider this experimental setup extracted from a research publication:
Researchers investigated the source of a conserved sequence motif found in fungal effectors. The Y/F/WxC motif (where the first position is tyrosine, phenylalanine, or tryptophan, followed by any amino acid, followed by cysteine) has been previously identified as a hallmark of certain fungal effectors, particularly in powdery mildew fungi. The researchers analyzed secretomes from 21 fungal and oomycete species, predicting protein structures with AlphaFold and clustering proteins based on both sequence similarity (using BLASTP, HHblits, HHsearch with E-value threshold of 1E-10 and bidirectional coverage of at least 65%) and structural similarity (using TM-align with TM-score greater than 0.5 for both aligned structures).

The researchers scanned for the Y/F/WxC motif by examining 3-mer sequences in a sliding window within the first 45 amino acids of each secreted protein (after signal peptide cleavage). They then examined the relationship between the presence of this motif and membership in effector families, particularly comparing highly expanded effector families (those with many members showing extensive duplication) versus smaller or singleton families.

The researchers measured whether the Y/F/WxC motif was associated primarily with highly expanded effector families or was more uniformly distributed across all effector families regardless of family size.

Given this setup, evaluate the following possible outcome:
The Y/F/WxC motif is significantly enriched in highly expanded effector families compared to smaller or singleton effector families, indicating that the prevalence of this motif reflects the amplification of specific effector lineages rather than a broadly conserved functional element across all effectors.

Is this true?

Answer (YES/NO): YES